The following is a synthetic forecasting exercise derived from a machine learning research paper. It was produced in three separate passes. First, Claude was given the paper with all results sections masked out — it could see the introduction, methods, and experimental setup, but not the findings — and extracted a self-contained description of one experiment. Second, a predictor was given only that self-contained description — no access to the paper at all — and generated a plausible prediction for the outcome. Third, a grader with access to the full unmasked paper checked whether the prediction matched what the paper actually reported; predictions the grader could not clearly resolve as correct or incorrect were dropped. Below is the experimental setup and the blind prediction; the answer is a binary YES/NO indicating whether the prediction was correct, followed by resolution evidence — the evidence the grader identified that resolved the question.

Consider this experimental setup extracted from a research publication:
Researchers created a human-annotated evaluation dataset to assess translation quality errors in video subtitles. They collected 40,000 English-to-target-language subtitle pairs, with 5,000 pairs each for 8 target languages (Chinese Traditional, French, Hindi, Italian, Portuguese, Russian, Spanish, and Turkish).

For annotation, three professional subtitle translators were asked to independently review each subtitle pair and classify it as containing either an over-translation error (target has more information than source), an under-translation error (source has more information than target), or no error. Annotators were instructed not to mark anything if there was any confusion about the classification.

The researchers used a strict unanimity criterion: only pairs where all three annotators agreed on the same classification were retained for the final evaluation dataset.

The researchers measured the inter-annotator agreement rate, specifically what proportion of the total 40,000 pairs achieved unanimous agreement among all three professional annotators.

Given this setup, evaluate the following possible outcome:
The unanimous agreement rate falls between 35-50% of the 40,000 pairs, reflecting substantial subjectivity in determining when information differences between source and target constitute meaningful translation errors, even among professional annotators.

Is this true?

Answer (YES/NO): NO